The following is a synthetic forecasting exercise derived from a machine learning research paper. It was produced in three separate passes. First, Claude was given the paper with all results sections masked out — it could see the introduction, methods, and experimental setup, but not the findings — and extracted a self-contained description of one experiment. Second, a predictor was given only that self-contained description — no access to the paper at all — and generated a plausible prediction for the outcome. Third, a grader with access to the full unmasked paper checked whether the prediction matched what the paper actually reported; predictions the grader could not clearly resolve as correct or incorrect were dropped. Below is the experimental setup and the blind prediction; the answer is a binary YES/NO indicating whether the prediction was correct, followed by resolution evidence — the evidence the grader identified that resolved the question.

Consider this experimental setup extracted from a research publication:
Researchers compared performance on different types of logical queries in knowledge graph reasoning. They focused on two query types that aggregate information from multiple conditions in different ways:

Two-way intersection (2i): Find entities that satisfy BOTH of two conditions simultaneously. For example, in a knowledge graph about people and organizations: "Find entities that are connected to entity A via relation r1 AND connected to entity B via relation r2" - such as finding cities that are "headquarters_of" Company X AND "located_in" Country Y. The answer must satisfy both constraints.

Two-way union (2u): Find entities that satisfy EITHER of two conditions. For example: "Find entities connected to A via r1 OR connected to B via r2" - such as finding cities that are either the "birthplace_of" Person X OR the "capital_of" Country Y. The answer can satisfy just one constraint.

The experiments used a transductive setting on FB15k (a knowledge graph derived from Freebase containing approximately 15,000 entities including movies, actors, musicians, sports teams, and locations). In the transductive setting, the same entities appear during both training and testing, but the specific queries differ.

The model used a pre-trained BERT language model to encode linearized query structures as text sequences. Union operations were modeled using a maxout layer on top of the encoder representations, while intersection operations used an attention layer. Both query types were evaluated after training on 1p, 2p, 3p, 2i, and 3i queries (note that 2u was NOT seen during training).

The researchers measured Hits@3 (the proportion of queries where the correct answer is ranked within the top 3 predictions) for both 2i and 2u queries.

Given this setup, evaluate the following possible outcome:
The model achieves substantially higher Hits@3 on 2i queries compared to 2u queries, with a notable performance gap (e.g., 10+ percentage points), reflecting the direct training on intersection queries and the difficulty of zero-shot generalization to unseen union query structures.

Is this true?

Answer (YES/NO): NO